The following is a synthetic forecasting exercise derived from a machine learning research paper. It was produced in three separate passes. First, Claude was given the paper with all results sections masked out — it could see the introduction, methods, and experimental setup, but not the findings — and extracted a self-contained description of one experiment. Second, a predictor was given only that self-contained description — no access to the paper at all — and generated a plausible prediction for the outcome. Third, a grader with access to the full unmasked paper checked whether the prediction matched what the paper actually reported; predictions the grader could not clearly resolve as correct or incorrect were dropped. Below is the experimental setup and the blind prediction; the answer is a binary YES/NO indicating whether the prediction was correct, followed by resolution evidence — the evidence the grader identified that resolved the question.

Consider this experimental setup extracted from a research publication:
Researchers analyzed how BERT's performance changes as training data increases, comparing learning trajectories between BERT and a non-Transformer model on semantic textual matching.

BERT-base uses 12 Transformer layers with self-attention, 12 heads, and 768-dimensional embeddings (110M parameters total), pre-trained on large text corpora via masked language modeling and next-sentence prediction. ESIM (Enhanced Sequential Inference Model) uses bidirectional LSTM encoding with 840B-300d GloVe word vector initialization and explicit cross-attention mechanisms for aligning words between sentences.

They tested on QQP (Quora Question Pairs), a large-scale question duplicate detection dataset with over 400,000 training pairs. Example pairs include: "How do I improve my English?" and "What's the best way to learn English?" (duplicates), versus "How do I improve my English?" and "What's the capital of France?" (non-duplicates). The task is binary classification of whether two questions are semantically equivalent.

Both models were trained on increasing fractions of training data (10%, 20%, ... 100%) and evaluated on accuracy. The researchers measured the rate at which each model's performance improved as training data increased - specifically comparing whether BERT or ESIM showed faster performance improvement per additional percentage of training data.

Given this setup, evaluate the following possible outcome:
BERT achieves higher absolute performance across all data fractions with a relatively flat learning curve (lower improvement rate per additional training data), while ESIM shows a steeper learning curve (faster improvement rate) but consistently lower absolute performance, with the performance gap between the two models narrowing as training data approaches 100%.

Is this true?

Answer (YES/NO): NO